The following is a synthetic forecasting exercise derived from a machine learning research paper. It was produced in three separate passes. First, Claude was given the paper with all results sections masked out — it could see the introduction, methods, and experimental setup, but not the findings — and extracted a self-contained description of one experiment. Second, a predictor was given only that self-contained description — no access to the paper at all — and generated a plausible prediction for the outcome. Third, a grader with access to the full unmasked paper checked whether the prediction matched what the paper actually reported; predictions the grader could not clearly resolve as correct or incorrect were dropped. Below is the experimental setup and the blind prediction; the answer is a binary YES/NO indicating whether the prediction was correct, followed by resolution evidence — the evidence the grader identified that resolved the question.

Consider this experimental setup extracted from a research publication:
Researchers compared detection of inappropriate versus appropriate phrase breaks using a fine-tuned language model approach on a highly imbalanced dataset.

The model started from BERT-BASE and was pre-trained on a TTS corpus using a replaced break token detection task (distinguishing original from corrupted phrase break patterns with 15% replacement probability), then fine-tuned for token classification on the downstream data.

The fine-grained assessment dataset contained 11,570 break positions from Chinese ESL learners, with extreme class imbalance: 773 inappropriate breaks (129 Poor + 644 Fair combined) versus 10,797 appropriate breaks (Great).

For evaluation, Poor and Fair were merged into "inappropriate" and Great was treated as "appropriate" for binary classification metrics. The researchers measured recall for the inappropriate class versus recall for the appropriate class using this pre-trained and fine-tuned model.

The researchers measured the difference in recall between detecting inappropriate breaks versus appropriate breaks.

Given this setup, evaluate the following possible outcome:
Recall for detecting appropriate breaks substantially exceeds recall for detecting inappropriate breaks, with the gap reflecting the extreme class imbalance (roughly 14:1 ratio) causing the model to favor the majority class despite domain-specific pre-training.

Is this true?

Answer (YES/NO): YES